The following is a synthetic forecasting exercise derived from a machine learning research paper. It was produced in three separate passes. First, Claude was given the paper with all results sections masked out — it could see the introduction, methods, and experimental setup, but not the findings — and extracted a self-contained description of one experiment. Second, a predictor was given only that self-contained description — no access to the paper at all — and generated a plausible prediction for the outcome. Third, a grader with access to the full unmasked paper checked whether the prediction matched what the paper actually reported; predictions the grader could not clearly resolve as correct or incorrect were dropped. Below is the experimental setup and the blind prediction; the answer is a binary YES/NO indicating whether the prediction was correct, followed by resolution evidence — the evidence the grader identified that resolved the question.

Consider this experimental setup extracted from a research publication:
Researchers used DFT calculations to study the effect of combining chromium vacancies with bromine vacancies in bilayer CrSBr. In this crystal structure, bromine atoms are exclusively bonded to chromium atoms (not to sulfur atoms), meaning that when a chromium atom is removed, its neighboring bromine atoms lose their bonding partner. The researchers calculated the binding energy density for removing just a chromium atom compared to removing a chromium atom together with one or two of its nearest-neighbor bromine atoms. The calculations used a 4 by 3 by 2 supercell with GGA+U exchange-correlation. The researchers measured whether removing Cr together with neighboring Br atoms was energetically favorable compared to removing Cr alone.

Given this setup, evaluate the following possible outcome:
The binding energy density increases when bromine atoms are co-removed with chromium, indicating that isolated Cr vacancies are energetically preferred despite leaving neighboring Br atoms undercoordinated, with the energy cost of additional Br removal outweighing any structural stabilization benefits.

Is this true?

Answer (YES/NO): NO